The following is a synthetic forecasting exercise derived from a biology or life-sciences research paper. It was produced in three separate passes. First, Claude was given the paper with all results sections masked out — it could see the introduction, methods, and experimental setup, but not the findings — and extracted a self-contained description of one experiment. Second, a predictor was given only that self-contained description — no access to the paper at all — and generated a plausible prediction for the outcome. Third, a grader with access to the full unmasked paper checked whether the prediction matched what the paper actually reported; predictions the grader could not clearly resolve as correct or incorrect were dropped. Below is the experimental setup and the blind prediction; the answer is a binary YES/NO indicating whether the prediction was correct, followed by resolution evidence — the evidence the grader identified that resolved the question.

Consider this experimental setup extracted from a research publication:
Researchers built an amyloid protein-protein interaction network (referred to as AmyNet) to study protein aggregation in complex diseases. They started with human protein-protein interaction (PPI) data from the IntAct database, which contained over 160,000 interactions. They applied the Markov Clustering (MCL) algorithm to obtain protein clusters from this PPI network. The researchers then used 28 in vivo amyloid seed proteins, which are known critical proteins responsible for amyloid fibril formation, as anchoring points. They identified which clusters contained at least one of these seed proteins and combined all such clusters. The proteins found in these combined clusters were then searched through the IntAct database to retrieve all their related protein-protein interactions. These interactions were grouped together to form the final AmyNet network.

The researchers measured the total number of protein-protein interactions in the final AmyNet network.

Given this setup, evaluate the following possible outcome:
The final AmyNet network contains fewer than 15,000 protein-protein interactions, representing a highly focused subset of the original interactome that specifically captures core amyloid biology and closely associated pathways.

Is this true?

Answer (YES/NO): NO